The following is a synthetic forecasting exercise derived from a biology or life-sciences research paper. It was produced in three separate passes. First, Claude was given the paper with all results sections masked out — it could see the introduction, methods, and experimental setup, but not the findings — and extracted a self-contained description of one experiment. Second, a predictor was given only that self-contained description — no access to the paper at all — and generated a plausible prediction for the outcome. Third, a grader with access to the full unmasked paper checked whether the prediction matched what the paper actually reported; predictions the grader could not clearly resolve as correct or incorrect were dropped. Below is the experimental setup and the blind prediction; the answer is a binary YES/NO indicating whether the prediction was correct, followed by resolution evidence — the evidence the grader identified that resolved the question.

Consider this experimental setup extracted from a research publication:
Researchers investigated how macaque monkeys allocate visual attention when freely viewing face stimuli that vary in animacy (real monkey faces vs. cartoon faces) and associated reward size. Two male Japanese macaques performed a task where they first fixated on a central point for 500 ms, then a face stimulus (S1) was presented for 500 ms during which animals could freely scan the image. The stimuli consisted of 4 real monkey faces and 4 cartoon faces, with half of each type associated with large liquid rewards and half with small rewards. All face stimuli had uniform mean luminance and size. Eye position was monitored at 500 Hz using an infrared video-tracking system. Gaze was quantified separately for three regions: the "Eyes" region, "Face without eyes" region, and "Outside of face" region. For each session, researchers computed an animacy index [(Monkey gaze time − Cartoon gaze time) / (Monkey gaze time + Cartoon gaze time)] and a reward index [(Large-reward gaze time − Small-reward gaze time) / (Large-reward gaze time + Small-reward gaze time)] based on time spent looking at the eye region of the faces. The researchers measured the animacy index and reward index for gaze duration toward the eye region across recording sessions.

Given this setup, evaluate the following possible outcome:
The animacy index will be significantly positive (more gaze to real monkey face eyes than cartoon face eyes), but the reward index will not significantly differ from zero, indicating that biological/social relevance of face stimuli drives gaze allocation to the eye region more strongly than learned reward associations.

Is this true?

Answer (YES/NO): NO